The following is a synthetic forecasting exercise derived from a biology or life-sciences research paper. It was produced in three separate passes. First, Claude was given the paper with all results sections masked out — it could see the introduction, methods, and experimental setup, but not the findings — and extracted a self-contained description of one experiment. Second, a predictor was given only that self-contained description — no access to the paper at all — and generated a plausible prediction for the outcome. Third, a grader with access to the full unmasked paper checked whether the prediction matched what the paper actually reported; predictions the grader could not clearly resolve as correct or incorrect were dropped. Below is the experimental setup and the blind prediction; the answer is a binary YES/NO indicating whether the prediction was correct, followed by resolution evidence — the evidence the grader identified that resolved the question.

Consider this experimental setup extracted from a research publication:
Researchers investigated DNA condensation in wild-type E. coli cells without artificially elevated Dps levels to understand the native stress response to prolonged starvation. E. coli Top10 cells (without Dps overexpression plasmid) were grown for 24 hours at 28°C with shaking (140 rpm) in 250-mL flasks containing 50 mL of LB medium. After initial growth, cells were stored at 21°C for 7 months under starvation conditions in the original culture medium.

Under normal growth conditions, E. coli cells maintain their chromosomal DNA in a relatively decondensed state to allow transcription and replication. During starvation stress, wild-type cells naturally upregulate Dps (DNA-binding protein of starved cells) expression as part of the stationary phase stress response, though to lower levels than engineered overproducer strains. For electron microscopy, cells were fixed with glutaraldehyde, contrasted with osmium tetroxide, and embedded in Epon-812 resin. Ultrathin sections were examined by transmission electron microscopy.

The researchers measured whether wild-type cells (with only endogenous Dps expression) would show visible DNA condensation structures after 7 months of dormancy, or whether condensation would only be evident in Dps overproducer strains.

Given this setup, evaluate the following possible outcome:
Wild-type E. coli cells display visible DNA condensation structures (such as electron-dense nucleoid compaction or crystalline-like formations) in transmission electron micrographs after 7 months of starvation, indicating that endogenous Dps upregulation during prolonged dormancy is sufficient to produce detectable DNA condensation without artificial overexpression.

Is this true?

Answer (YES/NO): YES